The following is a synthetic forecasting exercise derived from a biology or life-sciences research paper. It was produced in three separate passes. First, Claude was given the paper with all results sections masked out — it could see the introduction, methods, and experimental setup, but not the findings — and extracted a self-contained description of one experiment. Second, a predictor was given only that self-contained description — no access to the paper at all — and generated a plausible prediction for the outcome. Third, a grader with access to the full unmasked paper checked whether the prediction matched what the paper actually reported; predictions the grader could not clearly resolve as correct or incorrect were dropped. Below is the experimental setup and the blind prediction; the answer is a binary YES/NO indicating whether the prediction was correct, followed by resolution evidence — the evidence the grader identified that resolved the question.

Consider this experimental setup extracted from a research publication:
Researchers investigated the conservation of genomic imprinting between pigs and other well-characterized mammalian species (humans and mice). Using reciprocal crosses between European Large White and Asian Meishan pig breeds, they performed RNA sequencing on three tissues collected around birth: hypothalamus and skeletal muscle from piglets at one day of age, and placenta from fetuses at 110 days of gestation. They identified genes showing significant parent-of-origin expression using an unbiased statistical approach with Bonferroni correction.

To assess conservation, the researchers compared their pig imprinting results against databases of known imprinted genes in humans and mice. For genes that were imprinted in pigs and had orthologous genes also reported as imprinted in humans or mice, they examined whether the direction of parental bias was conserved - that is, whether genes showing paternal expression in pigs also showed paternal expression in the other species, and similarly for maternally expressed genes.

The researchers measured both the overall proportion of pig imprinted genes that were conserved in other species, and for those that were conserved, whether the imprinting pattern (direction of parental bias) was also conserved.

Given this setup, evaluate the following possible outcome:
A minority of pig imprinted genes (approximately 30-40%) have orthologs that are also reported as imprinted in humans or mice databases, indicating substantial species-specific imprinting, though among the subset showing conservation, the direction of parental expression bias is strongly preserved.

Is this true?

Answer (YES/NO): NO